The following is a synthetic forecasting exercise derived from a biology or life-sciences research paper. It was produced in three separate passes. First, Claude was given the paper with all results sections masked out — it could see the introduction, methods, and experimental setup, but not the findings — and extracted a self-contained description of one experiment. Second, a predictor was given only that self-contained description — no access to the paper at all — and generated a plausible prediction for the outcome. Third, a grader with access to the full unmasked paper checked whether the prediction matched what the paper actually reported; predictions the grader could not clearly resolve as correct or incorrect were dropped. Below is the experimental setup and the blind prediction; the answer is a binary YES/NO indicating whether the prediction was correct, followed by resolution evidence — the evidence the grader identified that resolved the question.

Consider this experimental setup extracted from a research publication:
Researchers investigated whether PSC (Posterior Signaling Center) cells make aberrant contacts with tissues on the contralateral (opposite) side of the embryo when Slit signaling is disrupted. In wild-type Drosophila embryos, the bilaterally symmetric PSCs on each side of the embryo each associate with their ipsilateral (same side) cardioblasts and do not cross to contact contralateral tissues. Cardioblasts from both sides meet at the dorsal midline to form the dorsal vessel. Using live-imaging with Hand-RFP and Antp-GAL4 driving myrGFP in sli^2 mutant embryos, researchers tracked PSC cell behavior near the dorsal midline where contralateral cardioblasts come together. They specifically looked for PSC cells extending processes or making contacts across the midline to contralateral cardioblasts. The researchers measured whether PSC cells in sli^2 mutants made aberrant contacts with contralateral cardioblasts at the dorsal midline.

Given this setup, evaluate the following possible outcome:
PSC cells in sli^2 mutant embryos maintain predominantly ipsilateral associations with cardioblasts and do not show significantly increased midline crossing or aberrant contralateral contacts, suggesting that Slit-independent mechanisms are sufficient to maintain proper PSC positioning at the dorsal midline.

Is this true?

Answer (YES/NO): NO